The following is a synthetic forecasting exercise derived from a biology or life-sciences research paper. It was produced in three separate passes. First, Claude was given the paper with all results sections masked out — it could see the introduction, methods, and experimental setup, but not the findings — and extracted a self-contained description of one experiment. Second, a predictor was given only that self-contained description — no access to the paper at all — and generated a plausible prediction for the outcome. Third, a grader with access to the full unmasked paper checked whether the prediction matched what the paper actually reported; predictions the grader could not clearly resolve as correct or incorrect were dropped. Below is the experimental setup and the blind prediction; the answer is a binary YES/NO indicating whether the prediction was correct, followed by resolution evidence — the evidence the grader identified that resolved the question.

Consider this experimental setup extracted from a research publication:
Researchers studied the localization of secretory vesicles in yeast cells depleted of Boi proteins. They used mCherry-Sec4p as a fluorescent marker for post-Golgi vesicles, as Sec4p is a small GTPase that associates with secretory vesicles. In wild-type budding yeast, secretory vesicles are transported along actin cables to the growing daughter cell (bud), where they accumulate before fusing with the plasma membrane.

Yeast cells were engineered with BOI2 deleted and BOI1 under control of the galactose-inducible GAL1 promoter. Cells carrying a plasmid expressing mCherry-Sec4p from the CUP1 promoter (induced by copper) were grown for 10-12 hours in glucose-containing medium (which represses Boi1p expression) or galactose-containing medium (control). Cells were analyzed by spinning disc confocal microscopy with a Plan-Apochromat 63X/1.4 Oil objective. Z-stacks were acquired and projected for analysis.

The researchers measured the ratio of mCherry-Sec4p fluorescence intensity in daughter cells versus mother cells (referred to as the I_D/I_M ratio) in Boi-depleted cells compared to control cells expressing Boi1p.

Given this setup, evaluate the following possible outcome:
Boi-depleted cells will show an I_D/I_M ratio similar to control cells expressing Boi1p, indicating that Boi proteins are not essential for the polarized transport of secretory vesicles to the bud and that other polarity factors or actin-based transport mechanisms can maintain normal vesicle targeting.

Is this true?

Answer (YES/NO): NO